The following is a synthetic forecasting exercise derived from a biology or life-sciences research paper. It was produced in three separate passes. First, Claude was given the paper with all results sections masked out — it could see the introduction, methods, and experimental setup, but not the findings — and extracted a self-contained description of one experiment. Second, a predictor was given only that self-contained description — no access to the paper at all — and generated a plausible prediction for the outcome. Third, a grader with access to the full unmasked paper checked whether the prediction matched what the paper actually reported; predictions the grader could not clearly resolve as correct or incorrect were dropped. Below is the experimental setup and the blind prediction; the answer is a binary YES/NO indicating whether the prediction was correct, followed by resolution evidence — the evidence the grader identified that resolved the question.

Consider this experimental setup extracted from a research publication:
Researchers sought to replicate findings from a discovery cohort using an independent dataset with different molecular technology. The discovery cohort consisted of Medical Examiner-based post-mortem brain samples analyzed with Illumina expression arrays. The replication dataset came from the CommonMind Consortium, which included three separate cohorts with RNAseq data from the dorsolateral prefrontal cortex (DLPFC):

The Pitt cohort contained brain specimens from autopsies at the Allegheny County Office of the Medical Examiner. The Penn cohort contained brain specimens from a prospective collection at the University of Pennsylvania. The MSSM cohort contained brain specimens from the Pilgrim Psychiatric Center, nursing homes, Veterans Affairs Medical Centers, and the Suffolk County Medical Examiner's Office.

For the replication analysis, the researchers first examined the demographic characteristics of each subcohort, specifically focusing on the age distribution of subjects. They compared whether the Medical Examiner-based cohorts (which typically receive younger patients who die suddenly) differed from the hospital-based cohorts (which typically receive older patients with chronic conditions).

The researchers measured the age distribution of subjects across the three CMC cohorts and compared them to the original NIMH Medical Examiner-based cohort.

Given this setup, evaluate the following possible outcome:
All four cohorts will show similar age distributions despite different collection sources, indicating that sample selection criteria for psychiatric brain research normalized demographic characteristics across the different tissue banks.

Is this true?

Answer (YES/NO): NO